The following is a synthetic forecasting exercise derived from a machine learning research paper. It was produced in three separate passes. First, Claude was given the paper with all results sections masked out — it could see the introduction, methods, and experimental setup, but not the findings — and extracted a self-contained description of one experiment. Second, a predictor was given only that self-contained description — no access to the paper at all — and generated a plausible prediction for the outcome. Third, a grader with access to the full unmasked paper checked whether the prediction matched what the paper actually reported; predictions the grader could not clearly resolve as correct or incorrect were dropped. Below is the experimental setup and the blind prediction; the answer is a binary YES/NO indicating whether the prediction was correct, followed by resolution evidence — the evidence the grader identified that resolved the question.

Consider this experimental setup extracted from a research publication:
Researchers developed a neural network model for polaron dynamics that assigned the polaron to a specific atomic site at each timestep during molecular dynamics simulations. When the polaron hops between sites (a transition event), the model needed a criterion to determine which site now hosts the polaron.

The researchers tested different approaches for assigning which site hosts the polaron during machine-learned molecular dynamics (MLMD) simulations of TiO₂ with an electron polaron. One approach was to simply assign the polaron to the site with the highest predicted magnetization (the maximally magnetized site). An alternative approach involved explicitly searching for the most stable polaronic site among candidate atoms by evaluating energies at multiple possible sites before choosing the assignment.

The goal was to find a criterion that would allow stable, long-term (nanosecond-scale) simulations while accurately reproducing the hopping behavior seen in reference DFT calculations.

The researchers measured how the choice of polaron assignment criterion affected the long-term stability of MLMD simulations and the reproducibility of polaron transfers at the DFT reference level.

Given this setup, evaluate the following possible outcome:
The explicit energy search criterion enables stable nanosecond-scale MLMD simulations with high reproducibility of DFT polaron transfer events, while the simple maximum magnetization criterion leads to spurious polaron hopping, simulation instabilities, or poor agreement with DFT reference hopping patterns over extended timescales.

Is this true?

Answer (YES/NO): NO